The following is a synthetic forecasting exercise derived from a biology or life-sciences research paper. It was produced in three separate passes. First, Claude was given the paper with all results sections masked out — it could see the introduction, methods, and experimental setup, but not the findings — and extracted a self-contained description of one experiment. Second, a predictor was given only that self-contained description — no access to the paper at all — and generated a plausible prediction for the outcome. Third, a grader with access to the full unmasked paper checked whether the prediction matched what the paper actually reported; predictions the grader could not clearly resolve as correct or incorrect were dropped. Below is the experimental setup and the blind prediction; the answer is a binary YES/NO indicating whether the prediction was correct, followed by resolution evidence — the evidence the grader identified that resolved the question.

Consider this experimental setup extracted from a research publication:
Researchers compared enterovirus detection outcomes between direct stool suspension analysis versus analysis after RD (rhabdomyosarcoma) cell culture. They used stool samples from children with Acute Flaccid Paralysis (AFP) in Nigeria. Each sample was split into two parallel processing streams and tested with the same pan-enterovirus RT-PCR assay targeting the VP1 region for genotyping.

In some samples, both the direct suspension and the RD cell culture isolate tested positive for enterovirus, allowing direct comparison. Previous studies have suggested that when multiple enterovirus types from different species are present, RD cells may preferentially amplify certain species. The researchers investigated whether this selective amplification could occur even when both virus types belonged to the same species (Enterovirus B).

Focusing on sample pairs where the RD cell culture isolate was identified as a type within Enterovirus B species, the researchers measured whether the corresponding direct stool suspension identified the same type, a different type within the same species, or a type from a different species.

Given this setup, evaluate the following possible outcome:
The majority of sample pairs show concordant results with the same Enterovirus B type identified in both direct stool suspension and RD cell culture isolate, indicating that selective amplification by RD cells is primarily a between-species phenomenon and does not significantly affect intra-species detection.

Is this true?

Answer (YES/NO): NO